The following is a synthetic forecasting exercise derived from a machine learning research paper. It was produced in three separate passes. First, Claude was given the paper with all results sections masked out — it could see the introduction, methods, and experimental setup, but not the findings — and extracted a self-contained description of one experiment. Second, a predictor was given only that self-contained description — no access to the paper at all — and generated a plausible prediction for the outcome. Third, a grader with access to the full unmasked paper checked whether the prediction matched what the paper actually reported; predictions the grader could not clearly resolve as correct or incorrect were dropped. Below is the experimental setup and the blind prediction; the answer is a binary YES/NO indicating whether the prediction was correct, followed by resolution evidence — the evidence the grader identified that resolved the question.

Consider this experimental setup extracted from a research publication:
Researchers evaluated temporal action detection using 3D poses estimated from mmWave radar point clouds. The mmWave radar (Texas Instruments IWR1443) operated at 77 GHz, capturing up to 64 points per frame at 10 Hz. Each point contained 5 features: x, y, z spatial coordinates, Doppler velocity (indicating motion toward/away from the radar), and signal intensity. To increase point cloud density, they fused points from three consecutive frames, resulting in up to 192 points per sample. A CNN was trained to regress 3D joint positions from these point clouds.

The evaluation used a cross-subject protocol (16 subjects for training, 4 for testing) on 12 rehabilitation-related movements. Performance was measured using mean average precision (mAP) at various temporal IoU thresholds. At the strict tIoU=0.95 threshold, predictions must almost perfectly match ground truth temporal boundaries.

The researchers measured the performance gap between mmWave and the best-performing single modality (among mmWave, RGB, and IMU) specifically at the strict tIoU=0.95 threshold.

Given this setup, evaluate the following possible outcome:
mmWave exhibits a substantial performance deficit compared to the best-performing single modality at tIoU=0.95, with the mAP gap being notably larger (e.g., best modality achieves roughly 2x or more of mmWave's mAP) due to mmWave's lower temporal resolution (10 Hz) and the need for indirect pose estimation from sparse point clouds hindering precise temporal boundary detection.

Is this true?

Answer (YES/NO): NO